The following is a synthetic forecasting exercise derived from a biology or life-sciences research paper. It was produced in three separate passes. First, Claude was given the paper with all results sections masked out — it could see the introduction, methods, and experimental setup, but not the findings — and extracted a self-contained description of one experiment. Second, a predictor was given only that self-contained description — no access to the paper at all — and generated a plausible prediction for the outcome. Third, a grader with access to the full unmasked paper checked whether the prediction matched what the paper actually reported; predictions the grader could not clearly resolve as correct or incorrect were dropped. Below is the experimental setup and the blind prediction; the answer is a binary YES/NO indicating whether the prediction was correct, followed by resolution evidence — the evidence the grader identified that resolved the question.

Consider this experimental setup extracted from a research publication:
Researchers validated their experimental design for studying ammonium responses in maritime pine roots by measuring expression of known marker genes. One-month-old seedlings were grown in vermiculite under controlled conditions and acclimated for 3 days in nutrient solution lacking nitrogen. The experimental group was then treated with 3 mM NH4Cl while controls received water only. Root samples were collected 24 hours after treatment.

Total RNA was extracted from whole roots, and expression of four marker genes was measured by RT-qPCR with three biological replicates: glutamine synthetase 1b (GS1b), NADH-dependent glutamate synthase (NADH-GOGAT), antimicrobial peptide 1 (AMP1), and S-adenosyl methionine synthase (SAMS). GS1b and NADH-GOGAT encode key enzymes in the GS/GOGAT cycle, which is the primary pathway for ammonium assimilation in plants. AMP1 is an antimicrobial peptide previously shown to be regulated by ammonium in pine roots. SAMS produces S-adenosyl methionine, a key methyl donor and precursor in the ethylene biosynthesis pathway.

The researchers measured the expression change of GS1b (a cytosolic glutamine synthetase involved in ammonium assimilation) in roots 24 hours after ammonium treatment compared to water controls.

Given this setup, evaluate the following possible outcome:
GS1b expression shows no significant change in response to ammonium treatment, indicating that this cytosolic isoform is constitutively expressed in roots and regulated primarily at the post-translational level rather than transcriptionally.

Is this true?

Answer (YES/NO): NO